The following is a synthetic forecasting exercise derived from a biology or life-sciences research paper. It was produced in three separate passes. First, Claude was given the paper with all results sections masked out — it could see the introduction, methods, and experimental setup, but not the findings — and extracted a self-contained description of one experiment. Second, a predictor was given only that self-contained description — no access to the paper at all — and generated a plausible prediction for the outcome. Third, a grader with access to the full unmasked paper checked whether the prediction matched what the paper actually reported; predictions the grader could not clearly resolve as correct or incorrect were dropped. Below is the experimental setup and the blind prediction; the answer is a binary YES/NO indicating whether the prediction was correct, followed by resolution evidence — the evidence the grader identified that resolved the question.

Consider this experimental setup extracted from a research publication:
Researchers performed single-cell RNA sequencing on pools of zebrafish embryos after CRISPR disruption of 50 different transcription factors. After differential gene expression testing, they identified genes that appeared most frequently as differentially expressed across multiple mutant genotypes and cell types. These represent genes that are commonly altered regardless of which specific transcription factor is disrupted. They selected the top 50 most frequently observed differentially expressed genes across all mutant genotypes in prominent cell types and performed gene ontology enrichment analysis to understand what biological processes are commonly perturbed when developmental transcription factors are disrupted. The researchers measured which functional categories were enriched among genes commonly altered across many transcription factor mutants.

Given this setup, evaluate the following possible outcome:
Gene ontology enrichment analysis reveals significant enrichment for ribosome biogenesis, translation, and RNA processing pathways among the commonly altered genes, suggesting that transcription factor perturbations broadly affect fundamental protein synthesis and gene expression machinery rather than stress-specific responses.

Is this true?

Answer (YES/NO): NO